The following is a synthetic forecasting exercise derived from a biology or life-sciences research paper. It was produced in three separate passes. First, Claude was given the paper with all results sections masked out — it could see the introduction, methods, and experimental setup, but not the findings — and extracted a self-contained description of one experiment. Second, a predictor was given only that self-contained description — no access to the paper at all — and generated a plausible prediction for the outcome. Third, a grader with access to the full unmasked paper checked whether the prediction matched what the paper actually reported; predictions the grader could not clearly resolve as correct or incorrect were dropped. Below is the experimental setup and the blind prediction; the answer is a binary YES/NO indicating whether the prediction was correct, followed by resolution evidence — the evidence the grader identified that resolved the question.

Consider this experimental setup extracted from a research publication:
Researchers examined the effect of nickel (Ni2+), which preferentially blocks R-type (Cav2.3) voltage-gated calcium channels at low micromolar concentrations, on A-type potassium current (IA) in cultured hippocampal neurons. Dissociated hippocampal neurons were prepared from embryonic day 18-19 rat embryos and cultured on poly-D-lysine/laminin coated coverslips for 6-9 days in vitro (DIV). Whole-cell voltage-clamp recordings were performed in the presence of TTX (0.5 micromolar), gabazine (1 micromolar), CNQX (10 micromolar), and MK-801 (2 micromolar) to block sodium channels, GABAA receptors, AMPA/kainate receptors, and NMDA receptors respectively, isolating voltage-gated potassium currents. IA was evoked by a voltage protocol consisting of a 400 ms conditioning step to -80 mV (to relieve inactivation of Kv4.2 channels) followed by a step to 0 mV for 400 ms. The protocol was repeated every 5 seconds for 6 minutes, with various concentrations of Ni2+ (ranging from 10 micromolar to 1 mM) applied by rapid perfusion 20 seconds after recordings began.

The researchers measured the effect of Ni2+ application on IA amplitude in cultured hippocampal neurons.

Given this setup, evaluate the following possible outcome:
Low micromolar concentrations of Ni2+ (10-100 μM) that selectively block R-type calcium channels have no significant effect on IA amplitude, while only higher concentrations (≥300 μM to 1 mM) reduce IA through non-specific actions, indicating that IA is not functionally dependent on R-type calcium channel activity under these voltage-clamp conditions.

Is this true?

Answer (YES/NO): NO